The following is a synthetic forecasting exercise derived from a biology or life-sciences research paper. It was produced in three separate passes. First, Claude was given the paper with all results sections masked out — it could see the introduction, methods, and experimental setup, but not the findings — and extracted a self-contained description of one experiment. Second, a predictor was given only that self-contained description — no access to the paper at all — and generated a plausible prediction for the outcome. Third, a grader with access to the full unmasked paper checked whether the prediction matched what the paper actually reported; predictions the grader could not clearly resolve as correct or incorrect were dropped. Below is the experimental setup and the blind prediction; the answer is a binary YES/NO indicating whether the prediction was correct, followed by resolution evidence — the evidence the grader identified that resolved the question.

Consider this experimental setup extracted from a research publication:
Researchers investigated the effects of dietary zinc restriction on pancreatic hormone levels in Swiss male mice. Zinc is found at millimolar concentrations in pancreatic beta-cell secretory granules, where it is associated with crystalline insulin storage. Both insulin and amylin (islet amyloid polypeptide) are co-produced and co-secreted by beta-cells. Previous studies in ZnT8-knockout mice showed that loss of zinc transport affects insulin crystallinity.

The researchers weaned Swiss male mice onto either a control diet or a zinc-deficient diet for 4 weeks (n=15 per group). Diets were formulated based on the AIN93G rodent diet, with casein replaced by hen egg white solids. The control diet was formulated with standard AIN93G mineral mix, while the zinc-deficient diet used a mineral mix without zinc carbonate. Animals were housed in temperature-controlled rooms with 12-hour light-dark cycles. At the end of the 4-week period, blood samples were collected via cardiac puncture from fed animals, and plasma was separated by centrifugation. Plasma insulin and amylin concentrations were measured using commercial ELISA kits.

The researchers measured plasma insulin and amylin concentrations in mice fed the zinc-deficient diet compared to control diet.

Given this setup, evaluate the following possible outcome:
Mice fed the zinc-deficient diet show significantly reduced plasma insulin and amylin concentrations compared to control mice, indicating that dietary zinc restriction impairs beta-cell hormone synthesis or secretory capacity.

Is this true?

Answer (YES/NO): NO